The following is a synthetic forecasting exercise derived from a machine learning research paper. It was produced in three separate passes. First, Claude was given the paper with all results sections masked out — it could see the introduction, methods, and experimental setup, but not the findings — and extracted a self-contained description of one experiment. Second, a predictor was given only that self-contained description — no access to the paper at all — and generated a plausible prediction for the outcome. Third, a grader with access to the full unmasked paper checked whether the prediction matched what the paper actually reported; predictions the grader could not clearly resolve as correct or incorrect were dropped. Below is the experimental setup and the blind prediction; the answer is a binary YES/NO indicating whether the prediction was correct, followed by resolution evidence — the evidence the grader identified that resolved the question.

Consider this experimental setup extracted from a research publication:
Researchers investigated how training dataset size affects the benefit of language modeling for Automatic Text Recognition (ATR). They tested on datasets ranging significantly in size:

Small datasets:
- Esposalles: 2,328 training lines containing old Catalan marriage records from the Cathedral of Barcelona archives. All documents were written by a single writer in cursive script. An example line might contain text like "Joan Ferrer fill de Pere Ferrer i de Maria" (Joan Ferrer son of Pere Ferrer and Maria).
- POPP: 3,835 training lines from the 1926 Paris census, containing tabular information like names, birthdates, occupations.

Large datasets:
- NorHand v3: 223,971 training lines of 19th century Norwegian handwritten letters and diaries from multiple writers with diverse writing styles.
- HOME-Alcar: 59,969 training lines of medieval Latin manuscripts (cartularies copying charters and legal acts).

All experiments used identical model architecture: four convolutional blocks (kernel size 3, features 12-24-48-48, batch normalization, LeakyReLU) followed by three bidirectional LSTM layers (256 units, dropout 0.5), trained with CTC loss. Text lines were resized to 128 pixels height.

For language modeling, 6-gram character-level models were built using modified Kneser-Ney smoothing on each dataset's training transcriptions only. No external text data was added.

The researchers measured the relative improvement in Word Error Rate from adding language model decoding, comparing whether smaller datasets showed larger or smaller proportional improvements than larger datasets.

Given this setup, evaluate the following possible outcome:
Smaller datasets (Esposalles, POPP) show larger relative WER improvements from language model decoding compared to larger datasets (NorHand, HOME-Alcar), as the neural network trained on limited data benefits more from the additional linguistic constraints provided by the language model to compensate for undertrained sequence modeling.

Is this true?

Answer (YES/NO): NO